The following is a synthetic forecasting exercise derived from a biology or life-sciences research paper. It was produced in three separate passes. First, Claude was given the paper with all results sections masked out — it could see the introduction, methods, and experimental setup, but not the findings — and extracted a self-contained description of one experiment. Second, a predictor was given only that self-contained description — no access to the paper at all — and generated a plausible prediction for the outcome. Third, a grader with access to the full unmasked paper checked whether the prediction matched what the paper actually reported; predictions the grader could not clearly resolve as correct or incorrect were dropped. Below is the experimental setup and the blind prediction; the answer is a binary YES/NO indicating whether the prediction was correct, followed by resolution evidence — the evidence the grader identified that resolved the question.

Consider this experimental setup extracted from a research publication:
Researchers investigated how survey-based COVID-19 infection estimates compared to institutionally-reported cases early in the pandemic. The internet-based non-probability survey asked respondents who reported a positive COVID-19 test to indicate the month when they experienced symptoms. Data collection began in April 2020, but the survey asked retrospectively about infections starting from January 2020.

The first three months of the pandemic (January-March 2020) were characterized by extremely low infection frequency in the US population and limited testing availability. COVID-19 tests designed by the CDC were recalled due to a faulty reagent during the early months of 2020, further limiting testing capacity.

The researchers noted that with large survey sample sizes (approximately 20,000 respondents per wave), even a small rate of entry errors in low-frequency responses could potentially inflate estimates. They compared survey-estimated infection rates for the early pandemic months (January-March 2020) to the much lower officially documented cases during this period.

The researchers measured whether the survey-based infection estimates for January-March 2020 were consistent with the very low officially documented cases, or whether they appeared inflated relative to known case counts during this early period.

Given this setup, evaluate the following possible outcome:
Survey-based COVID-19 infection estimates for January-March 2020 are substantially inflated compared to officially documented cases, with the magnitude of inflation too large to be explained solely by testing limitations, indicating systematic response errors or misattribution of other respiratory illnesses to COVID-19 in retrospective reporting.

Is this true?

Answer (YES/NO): NO